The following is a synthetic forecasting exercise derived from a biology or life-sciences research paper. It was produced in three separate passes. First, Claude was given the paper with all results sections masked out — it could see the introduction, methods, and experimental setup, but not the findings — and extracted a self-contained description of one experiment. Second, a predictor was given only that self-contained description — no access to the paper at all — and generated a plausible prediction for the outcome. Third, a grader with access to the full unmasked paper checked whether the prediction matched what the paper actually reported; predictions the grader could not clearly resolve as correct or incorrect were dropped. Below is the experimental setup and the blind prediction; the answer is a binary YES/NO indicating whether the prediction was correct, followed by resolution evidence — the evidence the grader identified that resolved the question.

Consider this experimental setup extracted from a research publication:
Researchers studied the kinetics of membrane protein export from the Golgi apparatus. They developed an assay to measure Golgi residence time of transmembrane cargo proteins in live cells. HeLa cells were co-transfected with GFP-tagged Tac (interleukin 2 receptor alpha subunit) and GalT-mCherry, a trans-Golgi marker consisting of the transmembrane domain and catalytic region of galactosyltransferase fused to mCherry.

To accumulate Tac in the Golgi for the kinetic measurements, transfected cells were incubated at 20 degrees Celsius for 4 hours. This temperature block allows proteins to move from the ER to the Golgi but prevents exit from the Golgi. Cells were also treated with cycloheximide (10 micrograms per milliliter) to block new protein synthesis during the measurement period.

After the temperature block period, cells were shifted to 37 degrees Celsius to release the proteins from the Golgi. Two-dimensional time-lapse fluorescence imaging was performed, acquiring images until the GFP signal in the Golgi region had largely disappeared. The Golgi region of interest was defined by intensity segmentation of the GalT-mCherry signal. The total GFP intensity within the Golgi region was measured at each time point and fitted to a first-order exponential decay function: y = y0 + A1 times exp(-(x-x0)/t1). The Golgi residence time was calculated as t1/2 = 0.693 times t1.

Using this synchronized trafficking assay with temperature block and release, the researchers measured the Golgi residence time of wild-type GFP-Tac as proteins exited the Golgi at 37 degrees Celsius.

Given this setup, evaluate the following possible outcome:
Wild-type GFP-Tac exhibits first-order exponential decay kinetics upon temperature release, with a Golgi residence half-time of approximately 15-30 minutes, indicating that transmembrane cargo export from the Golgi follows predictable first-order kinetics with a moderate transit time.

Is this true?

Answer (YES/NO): YES